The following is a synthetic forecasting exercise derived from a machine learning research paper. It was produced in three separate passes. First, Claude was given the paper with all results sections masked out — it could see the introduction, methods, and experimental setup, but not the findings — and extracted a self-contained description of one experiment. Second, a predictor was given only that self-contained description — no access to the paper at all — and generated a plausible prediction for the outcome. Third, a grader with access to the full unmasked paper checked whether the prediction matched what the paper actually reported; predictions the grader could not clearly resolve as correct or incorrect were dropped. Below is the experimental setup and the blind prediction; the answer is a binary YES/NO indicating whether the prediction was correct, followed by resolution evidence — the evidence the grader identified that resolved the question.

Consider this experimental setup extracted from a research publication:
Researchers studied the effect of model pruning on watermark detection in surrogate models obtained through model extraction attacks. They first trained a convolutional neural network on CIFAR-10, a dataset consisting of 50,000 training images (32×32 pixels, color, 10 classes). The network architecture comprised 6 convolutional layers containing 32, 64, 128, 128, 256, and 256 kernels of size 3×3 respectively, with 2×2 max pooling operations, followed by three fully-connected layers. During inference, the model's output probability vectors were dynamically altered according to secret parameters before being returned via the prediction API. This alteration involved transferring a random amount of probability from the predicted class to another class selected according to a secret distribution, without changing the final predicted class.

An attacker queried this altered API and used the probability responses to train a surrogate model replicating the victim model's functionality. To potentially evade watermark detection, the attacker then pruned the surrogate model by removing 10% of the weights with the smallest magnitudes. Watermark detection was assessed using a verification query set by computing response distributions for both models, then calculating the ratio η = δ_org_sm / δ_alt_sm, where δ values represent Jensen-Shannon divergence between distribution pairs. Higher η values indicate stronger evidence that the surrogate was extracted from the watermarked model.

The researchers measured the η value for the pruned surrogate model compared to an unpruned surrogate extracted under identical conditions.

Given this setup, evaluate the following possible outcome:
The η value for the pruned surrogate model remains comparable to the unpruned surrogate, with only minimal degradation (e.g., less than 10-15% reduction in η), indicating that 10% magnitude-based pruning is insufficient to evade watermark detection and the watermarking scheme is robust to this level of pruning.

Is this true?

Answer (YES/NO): YES